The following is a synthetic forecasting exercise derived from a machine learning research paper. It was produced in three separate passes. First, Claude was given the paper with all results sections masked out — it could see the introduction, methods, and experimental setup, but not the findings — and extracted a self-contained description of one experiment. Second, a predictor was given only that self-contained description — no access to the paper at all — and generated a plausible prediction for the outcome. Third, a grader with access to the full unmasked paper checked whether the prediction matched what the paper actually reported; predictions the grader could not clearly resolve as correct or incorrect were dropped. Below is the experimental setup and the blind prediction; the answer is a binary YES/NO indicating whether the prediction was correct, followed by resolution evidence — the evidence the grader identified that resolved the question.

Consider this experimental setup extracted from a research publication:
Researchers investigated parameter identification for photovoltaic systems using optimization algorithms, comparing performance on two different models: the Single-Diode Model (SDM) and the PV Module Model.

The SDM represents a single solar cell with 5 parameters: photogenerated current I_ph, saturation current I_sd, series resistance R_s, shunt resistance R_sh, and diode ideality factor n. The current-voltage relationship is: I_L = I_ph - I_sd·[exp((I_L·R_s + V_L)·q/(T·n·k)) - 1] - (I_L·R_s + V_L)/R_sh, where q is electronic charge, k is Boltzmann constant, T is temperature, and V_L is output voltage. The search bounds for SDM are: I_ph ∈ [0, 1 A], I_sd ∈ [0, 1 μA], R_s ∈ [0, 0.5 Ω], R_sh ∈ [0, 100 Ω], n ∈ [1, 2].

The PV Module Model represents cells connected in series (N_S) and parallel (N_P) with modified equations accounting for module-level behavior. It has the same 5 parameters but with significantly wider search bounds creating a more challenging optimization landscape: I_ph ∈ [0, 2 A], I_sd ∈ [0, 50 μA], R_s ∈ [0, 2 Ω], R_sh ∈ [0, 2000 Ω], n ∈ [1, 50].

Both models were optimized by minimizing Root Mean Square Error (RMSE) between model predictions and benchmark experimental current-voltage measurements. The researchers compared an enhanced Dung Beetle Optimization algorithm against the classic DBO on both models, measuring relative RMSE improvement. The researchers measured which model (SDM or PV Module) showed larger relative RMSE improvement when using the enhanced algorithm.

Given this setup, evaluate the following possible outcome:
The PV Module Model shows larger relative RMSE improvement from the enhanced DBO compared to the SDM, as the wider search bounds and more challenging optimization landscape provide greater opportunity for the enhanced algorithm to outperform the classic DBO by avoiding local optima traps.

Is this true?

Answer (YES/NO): YES